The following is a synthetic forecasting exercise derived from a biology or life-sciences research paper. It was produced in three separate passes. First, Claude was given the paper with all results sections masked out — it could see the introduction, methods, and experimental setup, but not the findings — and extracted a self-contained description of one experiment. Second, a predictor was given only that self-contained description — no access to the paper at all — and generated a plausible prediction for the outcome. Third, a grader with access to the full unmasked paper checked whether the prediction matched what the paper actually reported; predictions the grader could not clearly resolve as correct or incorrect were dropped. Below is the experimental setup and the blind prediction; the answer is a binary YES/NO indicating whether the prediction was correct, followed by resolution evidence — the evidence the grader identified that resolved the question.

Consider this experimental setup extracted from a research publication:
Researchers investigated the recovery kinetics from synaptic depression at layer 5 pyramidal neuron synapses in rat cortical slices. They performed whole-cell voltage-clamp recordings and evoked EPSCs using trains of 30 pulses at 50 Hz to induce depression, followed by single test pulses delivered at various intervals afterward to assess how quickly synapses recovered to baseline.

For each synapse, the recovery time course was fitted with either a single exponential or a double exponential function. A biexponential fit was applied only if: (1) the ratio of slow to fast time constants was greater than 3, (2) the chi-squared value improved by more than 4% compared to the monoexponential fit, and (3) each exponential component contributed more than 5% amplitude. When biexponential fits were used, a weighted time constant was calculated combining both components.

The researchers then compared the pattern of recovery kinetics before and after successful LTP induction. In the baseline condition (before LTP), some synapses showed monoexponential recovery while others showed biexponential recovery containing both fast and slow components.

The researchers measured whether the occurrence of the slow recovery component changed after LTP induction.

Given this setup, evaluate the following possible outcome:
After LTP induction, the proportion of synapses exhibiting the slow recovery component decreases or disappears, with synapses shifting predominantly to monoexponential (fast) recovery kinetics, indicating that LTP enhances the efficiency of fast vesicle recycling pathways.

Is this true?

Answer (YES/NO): NO